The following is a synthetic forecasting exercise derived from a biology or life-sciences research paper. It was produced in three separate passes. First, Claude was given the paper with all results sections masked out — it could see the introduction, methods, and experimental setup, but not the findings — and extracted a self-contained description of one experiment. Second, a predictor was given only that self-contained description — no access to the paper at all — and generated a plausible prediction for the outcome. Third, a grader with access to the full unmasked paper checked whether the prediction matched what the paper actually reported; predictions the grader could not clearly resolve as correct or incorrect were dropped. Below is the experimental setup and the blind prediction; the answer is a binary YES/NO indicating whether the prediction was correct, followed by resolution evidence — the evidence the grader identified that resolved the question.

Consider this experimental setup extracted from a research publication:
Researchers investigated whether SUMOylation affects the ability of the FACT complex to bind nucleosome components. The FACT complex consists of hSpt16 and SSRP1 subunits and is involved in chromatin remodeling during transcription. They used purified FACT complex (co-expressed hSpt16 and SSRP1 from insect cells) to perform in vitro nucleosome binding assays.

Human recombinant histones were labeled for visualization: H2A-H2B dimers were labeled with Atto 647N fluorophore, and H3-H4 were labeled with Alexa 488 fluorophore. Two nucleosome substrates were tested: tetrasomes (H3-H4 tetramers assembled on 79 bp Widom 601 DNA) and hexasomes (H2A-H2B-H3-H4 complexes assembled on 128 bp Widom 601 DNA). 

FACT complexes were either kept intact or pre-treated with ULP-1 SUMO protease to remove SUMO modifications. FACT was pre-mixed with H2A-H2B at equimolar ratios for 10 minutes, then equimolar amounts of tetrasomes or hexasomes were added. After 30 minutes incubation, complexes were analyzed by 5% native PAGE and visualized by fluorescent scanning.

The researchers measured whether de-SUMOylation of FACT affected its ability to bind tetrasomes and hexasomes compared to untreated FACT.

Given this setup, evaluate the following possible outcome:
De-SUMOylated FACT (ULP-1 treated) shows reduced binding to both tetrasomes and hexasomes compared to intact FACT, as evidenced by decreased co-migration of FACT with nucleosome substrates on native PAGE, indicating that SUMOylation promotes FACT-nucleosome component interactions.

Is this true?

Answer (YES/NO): NO